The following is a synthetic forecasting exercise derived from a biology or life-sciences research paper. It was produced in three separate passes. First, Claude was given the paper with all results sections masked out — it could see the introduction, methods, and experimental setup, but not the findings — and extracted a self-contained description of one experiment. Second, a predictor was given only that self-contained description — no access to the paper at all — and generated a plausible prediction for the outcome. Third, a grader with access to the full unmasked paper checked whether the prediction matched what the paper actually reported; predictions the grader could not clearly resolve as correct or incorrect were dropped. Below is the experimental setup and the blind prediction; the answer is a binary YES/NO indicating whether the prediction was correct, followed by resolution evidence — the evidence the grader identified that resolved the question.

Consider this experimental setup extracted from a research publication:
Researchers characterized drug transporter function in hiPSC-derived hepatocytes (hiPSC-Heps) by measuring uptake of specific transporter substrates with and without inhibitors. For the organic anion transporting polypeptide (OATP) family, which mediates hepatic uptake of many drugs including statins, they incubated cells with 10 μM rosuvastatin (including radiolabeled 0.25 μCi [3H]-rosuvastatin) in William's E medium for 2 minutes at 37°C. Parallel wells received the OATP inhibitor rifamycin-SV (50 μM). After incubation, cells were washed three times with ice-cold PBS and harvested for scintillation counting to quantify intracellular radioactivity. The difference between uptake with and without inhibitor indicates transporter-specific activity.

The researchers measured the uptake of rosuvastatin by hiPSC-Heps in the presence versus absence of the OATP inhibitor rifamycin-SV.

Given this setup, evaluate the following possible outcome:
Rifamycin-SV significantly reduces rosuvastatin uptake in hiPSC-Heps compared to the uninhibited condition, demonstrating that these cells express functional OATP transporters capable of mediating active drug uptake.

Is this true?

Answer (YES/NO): YES